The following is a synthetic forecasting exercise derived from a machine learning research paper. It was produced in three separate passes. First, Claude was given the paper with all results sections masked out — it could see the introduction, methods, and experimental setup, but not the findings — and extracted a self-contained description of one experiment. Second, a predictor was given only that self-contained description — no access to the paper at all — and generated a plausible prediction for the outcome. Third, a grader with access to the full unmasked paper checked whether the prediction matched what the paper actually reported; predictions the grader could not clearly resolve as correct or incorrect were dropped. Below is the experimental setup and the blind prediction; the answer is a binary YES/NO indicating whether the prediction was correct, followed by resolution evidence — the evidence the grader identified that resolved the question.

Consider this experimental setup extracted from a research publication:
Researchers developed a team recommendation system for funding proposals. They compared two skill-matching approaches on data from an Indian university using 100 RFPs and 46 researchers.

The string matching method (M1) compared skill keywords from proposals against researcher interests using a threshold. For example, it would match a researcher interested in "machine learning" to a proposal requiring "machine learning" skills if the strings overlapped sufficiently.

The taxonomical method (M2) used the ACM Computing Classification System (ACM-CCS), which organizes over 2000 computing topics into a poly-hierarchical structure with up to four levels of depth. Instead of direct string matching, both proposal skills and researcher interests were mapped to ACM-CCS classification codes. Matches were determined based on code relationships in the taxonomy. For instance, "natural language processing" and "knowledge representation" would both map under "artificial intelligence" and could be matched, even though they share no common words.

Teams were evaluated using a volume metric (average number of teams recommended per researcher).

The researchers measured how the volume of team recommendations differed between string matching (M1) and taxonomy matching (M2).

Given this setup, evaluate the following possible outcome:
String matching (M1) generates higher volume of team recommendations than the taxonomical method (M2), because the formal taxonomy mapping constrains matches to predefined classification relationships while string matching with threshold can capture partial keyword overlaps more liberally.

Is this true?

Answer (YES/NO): YES